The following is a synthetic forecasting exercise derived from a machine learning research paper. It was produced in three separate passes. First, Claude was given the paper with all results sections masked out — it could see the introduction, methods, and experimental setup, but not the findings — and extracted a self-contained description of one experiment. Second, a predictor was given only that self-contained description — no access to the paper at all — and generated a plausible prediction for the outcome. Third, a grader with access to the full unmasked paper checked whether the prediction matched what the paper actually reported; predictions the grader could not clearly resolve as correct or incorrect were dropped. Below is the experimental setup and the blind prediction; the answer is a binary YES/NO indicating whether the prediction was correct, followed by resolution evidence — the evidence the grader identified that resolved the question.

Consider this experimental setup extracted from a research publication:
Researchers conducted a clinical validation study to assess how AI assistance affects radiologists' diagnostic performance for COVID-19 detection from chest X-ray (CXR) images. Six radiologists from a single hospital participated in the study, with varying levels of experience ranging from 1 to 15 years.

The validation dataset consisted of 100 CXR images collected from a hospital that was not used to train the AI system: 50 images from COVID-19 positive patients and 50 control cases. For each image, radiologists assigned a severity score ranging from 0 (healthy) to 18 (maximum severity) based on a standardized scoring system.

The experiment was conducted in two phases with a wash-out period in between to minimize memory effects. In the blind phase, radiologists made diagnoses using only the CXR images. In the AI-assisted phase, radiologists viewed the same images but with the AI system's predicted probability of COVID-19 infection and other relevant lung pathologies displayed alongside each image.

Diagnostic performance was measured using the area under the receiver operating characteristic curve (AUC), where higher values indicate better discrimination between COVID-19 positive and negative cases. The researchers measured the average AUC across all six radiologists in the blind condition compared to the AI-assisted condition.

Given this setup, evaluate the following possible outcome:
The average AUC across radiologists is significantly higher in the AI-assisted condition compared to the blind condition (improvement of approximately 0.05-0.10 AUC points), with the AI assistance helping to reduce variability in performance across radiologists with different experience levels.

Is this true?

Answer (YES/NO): NO